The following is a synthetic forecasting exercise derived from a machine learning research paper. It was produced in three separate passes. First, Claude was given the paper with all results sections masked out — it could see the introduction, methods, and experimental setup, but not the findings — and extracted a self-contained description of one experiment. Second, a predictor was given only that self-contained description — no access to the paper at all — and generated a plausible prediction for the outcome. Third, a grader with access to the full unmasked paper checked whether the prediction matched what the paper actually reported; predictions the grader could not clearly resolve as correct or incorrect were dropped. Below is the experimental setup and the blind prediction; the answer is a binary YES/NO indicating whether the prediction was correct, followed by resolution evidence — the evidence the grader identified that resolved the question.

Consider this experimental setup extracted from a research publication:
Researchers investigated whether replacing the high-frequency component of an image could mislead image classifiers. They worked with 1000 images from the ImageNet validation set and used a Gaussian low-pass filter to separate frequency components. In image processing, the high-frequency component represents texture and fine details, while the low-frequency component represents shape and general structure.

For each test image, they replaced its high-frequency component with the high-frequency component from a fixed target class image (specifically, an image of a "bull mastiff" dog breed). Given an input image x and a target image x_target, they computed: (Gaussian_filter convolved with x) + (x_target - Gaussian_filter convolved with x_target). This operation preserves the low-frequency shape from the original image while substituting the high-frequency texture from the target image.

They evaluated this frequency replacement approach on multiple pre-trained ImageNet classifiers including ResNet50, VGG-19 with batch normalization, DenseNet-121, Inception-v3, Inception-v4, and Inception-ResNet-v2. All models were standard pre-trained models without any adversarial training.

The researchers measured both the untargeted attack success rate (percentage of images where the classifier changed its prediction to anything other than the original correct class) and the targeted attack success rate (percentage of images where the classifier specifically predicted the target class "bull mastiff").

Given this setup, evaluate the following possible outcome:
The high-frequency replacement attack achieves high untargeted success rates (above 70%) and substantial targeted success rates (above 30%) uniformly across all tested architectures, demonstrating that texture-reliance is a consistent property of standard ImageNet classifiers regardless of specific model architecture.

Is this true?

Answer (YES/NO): NO